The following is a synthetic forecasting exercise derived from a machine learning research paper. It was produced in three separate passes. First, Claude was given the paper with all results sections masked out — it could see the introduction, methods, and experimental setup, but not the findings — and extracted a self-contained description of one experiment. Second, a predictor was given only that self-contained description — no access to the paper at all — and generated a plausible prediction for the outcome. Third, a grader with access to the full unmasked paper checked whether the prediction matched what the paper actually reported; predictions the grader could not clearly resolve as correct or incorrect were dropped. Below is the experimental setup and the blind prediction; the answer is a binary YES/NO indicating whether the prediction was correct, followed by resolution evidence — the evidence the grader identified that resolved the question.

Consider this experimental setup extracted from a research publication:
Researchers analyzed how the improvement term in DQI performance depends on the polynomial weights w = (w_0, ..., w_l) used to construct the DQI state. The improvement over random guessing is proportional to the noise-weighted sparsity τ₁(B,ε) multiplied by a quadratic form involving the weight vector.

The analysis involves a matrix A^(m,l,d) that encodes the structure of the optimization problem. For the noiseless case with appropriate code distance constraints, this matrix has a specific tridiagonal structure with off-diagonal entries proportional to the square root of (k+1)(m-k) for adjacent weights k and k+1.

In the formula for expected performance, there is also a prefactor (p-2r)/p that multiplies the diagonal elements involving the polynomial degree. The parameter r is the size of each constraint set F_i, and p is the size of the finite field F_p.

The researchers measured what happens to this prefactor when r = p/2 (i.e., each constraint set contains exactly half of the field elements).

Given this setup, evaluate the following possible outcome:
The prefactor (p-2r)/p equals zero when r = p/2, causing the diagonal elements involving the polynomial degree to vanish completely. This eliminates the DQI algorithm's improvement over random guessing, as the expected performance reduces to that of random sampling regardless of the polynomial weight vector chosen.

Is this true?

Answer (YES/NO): NO